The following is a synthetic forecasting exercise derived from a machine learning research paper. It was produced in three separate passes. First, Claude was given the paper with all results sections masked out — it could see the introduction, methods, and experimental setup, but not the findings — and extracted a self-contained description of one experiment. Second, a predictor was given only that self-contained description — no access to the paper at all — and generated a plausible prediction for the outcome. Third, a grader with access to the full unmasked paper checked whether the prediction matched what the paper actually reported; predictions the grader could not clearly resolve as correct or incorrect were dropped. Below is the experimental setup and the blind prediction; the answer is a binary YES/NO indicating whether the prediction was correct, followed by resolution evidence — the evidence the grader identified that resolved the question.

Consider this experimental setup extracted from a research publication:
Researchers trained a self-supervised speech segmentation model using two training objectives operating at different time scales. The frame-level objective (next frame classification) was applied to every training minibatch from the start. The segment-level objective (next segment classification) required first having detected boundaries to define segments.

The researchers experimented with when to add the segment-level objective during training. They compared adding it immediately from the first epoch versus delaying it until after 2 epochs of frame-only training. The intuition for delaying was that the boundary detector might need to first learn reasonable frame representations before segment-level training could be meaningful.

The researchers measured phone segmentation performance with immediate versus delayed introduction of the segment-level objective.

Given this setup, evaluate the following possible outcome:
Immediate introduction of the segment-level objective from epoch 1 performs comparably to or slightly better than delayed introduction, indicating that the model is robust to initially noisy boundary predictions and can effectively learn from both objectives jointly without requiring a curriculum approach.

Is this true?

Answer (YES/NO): YES